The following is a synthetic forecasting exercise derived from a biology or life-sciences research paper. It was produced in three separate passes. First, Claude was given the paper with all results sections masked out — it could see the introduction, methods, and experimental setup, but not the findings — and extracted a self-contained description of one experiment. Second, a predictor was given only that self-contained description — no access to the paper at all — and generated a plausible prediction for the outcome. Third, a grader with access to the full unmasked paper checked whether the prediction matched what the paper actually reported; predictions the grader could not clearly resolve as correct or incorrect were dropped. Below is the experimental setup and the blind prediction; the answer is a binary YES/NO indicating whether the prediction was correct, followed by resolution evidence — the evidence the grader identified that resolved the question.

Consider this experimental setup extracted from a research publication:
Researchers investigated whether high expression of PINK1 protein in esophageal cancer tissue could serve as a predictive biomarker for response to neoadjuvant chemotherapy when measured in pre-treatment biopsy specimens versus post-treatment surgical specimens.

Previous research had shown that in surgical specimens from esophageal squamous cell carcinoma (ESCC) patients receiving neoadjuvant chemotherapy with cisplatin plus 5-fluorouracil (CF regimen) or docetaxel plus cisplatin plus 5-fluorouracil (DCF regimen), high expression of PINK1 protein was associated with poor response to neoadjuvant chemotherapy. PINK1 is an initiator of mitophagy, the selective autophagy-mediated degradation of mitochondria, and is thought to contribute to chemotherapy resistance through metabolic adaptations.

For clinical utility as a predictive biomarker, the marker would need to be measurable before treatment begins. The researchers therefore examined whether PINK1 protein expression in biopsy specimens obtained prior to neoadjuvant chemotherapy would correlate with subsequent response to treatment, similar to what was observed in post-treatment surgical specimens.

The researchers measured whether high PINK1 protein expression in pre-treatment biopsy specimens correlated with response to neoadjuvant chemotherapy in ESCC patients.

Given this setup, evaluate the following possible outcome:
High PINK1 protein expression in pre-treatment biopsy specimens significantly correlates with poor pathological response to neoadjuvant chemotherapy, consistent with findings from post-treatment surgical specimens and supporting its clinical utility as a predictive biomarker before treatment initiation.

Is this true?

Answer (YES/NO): NO